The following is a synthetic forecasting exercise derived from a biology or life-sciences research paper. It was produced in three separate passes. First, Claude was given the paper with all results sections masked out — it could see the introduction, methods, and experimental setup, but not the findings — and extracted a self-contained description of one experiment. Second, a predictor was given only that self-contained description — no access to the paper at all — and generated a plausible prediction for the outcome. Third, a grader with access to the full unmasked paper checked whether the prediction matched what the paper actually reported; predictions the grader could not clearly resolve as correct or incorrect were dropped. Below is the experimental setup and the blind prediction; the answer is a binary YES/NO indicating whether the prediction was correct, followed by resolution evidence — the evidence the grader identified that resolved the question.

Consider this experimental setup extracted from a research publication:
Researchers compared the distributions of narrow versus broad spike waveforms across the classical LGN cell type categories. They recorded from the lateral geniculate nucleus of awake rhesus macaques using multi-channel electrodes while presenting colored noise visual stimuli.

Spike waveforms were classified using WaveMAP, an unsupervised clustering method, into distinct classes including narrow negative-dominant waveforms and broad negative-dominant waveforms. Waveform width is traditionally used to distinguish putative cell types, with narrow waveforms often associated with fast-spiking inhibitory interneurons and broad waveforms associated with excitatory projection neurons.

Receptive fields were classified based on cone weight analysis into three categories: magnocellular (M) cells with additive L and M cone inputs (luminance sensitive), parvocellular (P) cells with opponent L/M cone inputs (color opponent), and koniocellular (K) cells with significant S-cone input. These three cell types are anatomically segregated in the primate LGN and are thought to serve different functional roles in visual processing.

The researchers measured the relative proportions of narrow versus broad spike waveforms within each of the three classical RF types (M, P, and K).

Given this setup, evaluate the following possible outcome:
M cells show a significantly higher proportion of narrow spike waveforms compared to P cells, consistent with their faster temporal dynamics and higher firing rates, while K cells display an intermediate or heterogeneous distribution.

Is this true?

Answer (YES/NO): NO